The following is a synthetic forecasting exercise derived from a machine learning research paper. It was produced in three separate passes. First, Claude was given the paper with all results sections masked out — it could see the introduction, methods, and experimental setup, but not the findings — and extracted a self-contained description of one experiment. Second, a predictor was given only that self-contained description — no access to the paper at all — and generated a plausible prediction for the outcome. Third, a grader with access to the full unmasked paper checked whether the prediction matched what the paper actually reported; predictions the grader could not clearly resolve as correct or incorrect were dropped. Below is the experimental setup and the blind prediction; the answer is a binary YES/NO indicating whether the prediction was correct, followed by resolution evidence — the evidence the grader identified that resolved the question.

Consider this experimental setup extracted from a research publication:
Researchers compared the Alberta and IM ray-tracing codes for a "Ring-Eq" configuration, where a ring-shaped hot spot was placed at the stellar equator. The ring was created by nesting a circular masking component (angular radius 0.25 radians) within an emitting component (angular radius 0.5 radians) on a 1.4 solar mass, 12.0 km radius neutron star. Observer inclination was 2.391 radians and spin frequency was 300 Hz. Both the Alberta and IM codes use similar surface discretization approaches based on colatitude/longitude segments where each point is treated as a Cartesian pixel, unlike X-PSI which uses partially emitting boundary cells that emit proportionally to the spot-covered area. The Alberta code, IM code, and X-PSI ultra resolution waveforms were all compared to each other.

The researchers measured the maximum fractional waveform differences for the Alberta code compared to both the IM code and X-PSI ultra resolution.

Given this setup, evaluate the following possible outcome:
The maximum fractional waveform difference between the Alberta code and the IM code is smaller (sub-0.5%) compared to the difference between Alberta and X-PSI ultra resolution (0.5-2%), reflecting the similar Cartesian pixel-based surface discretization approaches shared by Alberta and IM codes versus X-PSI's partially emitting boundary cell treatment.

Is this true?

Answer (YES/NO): NO